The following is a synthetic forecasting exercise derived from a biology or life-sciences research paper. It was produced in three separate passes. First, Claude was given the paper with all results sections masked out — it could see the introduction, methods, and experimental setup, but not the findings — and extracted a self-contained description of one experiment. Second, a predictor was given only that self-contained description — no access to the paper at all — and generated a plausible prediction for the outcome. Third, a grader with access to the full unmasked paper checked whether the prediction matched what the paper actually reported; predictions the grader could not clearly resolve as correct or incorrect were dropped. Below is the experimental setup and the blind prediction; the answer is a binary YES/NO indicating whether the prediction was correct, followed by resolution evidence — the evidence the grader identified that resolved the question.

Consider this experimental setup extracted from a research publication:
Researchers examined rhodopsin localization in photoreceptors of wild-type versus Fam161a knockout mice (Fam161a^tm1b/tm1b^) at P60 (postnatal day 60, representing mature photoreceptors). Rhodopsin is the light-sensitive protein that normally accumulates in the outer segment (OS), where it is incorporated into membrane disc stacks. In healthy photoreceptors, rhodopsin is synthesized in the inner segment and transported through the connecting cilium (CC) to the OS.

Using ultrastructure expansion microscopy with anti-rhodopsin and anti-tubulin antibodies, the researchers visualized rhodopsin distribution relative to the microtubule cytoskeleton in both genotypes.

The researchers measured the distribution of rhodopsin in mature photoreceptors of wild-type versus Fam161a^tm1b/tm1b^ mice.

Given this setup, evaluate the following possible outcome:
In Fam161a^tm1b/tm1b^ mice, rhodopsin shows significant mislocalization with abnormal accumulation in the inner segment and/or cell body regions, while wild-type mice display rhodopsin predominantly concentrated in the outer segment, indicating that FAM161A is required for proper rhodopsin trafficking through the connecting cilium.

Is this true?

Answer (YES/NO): YES